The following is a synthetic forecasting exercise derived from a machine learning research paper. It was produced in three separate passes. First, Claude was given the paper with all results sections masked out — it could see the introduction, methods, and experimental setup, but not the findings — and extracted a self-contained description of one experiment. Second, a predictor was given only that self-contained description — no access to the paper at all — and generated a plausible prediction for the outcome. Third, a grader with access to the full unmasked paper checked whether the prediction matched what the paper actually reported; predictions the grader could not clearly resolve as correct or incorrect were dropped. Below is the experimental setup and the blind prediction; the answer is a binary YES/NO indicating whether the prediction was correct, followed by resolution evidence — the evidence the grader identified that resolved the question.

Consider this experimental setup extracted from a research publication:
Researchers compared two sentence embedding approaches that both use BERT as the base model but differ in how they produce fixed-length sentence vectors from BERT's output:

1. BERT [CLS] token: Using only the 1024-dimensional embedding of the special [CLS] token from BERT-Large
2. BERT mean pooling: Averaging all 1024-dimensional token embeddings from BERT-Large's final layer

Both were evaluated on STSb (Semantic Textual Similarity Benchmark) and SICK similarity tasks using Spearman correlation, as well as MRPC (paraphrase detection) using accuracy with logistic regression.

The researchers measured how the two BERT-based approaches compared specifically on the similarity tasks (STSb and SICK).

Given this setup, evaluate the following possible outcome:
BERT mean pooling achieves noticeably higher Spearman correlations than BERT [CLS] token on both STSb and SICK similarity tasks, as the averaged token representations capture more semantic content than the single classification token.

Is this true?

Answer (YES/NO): YES